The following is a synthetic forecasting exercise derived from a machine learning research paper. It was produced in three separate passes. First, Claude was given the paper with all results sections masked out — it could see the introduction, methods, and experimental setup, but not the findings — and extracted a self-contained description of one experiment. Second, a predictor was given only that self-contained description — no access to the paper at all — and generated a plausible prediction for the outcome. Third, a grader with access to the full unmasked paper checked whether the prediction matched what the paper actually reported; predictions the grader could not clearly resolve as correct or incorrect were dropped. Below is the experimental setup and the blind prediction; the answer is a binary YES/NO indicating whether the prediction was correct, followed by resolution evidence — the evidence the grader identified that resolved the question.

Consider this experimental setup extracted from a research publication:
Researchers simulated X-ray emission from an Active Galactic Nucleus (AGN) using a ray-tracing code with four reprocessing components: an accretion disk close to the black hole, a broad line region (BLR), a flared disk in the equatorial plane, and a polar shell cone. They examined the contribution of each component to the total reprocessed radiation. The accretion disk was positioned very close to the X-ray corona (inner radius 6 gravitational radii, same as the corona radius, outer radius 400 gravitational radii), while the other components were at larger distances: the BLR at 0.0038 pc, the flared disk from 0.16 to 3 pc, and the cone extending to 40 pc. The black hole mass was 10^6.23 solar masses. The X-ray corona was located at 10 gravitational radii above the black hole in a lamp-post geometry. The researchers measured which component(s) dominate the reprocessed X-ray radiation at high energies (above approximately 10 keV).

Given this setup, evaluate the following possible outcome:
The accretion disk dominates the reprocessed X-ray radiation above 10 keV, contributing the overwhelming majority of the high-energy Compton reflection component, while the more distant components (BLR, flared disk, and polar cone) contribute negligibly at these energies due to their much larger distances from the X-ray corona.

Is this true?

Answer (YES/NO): NO